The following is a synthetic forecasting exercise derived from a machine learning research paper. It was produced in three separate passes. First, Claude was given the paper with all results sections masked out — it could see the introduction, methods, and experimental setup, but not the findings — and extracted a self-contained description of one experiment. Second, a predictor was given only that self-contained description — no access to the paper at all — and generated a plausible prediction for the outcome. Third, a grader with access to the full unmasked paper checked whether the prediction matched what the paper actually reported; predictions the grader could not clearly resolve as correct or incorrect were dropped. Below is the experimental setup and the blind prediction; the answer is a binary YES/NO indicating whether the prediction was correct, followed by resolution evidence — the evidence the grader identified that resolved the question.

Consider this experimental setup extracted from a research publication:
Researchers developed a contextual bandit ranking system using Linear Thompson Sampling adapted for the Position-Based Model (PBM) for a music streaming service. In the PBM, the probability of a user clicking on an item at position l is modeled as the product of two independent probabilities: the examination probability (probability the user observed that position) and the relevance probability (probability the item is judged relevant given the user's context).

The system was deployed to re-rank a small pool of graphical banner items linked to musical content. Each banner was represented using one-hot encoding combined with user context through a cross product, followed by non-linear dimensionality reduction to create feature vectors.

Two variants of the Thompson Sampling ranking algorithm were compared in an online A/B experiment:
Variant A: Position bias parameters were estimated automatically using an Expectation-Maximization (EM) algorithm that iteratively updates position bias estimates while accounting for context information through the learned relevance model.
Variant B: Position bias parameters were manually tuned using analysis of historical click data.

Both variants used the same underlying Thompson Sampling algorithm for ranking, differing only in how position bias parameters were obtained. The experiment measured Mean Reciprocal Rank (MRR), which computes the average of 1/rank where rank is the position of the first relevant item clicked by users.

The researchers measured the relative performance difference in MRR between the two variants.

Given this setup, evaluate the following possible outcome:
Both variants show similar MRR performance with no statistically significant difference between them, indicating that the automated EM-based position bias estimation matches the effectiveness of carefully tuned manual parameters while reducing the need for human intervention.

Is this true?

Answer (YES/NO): NO